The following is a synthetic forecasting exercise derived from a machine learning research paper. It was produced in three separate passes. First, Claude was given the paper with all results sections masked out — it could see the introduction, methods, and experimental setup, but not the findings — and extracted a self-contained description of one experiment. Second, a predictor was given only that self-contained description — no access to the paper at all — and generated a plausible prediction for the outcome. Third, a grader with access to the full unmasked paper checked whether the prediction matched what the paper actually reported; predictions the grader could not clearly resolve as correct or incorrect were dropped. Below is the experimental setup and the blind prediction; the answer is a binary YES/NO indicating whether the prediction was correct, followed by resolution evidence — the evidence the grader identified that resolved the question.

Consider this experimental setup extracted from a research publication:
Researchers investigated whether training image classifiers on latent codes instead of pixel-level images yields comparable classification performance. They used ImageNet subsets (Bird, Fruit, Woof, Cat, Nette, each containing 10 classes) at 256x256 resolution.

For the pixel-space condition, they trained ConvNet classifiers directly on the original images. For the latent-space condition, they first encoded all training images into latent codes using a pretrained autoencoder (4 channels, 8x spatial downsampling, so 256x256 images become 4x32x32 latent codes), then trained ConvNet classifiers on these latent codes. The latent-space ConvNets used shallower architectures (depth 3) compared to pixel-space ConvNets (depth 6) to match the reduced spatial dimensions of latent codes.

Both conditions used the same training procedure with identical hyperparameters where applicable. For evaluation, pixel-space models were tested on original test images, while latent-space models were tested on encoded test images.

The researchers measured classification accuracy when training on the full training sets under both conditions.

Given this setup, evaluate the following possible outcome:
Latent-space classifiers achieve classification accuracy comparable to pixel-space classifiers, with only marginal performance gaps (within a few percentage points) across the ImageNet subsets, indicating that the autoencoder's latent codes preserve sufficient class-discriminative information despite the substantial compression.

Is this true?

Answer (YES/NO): YES